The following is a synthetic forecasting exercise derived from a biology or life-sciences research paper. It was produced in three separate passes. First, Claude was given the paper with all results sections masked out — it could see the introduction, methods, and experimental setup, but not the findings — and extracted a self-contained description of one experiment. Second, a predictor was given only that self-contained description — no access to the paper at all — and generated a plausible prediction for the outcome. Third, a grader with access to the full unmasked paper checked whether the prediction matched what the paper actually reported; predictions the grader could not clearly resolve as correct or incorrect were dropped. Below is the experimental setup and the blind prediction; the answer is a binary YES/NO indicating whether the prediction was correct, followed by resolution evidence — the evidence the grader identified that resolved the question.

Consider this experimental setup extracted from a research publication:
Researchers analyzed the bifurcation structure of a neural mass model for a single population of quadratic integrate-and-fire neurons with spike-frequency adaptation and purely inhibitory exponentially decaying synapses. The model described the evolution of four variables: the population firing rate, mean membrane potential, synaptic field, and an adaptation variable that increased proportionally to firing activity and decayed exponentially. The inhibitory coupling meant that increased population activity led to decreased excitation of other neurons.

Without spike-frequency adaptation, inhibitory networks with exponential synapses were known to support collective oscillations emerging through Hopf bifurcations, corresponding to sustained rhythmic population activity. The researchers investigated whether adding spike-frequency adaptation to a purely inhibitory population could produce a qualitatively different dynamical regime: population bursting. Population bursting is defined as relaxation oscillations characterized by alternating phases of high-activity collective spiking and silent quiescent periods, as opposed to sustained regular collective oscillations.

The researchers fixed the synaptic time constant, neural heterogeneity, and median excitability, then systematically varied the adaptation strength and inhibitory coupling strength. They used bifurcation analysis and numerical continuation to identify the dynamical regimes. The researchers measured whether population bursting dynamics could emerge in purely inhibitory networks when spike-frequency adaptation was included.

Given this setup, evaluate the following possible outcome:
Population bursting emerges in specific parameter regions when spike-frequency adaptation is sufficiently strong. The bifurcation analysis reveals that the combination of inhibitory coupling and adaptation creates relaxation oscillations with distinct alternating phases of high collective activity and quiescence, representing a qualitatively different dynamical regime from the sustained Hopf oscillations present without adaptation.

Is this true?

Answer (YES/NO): NO